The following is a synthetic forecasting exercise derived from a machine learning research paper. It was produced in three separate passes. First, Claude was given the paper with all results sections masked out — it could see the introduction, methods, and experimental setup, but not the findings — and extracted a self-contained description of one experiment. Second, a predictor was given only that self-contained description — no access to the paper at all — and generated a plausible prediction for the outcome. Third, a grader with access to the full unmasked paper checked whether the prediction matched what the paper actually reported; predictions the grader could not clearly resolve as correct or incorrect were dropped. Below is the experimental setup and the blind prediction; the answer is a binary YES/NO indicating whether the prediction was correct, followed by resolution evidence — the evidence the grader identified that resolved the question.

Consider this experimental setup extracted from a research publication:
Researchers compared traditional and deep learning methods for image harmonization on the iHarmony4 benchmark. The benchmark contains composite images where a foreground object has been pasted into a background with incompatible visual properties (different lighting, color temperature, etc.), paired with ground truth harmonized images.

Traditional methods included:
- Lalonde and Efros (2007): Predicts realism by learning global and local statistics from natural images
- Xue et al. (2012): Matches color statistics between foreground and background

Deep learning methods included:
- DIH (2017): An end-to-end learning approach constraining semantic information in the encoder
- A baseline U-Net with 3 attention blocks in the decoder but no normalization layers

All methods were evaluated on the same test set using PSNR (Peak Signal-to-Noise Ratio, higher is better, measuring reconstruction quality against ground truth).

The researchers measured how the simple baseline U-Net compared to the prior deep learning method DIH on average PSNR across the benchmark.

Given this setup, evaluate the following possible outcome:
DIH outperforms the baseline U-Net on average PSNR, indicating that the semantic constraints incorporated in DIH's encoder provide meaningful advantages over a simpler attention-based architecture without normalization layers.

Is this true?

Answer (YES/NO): NO